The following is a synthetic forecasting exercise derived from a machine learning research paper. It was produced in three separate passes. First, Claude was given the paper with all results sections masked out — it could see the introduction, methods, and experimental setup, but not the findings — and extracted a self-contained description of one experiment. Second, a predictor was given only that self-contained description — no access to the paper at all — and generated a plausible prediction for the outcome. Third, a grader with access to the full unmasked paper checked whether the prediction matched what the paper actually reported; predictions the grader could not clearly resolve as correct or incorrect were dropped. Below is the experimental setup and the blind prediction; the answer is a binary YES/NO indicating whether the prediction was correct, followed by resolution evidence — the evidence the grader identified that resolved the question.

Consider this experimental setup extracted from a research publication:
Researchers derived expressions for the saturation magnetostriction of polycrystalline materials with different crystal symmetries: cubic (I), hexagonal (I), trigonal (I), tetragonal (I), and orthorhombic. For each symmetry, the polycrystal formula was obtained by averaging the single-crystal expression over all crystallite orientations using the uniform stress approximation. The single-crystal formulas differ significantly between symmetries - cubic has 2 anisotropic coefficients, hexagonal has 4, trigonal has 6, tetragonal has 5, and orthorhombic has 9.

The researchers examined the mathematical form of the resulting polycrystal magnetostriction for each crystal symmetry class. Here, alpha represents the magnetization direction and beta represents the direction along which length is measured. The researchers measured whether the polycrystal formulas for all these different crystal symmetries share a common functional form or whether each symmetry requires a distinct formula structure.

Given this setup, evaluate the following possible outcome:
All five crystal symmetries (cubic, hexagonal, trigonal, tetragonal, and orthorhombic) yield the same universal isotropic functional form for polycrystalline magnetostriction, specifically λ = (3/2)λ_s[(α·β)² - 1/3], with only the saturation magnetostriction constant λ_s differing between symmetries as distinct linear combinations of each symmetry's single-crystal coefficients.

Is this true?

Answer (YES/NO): NO